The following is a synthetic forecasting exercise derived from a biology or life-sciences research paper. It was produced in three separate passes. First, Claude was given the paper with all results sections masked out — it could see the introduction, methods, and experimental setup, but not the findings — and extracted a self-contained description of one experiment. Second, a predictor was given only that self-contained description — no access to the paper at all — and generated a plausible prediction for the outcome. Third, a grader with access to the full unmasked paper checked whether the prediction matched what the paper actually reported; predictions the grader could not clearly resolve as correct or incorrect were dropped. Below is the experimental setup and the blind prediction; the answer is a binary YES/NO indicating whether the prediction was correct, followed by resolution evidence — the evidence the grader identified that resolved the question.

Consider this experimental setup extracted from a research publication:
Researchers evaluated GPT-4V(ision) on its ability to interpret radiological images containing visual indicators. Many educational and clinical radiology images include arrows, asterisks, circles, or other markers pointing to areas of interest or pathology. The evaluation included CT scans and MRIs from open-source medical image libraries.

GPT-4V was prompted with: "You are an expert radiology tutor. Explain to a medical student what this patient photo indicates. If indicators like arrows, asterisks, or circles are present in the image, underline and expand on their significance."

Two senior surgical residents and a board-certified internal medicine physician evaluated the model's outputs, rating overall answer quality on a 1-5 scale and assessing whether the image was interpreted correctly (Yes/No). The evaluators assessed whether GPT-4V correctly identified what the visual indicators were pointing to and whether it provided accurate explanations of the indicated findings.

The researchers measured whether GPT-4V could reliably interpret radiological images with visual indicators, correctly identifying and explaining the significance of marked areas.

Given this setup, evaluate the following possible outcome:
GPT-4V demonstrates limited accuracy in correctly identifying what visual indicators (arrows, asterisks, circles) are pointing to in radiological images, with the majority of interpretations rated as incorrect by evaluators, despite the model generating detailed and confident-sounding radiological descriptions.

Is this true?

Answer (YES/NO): YES